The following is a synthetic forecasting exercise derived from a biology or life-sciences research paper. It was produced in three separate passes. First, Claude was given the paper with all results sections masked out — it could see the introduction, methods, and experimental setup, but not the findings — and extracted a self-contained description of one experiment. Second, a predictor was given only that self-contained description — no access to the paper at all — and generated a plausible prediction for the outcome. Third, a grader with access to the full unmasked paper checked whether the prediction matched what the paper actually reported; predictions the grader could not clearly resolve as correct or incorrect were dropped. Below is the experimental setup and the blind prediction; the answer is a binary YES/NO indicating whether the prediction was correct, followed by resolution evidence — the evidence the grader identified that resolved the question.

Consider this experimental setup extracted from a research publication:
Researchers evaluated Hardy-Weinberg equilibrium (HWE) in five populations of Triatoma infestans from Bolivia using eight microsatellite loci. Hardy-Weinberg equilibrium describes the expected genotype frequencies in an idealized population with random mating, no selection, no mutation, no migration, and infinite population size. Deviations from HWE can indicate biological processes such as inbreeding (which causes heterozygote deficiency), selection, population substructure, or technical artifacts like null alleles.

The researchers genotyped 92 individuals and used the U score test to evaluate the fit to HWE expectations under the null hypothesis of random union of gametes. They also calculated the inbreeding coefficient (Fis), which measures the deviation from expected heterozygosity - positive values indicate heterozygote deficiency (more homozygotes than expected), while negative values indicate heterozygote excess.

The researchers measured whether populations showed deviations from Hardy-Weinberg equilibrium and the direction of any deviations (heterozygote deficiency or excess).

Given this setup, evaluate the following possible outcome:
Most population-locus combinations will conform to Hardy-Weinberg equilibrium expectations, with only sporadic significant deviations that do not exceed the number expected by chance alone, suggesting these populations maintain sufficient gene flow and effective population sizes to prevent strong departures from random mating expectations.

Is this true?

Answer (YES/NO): NO